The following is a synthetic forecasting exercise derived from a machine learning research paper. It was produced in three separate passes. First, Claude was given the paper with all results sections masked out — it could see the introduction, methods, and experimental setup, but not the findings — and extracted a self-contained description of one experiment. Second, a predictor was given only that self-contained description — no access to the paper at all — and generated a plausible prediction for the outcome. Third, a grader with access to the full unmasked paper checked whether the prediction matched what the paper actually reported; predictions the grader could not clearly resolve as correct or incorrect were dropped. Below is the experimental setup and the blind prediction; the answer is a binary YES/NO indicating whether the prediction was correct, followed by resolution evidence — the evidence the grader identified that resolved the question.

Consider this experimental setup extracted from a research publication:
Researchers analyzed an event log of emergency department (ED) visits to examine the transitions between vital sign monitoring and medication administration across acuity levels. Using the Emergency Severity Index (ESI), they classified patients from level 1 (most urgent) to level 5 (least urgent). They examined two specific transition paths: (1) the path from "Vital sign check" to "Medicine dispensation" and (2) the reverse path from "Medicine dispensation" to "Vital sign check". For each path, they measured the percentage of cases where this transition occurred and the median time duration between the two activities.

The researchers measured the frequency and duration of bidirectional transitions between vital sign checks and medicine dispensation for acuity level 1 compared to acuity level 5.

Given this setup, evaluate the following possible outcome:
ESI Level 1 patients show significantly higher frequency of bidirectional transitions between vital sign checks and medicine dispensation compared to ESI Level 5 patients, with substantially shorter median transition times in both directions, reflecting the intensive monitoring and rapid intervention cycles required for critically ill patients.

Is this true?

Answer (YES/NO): YES